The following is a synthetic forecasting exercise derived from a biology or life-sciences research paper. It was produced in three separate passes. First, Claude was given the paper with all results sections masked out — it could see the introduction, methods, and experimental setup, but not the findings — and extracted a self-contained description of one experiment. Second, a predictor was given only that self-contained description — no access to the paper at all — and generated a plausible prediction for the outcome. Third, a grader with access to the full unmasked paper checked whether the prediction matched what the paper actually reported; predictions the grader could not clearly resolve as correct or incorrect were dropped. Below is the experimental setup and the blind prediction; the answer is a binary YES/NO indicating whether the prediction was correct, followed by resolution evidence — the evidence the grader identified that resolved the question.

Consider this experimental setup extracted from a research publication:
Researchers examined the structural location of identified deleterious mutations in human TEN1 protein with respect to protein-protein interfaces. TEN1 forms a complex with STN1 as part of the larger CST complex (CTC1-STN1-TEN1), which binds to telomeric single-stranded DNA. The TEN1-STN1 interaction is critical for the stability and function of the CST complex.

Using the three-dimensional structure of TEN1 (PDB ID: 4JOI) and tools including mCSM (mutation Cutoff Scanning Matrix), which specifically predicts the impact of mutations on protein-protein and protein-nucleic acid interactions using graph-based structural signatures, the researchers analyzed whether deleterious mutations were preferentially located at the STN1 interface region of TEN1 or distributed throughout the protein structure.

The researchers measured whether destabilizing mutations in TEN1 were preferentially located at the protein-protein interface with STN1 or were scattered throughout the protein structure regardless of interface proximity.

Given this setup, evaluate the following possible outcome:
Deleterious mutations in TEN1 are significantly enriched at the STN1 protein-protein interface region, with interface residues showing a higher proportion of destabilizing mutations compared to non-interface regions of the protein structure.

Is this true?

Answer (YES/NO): NO